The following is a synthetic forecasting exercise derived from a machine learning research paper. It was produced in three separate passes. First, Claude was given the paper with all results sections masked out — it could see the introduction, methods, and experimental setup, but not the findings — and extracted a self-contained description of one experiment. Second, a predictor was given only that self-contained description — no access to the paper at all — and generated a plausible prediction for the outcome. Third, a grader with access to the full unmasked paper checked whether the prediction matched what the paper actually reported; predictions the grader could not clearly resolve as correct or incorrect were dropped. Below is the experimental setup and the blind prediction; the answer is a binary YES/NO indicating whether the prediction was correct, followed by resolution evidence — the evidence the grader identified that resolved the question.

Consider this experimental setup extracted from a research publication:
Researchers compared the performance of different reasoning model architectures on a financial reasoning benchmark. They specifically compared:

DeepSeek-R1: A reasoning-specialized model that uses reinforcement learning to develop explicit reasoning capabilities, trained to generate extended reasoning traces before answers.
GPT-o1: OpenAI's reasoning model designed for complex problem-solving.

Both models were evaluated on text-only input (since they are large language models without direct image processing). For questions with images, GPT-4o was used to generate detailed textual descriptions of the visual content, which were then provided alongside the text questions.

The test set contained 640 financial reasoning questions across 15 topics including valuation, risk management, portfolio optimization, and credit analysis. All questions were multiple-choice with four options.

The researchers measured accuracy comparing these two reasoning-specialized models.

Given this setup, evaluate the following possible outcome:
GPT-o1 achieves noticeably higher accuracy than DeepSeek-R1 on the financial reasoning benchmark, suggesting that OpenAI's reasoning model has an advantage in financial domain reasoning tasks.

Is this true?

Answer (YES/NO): NO